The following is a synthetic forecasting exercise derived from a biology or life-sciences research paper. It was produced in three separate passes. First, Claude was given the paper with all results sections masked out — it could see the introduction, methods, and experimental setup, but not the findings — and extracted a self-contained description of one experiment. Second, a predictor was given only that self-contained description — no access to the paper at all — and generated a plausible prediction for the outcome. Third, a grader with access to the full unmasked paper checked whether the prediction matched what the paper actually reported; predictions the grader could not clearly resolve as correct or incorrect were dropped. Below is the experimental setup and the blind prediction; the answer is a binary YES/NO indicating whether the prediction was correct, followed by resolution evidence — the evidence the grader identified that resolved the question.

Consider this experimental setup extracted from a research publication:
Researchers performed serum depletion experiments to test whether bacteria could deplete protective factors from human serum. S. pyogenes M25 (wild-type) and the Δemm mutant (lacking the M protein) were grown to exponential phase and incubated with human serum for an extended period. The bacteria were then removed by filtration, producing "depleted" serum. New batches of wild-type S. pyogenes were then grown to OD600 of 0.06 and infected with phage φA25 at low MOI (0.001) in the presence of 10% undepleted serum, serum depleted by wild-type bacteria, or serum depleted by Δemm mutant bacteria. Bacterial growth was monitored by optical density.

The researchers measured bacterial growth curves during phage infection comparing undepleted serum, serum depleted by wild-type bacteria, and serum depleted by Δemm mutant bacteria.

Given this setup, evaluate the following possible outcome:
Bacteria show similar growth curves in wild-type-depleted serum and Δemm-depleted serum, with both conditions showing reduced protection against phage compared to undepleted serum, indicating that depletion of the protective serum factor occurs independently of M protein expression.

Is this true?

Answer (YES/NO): NO